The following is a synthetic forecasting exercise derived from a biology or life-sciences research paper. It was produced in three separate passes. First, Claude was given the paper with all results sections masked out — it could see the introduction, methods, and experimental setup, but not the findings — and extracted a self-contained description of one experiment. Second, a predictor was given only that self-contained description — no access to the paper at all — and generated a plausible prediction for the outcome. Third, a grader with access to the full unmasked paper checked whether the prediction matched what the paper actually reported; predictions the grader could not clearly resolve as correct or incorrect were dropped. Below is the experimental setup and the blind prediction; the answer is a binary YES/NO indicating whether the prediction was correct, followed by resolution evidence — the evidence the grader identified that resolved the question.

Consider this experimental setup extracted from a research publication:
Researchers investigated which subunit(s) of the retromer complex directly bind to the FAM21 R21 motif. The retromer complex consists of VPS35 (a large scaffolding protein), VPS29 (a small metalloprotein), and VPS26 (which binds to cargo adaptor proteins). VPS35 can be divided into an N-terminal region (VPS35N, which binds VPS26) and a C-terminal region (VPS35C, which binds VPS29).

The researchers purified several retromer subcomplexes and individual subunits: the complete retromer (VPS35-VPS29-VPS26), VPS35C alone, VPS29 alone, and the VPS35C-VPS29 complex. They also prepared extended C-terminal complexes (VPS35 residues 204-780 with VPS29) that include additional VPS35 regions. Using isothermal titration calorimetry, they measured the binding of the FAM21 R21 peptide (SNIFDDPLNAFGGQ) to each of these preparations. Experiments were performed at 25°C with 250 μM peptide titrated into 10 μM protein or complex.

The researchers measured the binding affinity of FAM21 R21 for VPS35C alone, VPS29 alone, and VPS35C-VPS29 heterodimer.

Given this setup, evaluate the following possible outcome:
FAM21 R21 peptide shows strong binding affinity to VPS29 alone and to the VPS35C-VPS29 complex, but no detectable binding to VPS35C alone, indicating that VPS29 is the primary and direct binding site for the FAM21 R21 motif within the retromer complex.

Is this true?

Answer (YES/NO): YES